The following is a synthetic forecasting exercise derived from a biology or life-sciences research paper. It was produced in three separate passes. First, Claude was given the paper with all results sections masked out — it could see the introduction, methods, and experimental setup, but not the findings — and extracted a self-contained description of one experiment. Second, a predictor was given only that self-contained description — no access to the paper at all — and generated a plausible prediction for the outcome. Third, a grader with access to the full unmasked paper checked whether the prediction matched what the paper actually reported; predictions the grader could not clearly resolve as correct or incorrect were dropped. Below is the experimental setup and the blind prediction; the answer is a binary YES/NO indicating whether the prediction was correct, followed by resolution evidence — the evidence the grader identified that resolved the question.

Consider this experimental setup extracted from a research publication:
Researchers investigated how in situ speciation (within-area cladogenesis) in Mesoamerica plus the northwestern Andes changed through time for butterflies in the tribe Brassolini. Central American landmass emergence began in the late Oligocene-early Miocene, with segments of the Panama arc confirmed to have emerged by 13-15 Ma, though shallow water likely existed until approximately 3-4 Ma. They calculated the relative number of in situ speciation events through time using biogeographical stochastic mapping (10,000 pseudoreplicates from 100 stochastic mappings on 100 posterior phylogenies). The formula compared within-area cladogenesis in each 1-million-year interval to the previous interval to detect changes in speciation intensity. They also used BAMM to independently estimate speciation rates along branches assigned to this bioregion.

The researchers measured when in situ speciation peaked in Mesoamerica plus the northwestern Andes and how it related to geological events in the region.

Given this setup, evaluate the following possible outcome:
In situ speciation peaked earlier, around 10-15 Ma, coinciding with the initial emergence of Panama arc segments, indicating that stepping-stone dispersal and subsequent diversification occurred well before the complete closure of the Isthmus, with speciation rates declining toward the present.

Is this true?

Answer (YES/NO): NO